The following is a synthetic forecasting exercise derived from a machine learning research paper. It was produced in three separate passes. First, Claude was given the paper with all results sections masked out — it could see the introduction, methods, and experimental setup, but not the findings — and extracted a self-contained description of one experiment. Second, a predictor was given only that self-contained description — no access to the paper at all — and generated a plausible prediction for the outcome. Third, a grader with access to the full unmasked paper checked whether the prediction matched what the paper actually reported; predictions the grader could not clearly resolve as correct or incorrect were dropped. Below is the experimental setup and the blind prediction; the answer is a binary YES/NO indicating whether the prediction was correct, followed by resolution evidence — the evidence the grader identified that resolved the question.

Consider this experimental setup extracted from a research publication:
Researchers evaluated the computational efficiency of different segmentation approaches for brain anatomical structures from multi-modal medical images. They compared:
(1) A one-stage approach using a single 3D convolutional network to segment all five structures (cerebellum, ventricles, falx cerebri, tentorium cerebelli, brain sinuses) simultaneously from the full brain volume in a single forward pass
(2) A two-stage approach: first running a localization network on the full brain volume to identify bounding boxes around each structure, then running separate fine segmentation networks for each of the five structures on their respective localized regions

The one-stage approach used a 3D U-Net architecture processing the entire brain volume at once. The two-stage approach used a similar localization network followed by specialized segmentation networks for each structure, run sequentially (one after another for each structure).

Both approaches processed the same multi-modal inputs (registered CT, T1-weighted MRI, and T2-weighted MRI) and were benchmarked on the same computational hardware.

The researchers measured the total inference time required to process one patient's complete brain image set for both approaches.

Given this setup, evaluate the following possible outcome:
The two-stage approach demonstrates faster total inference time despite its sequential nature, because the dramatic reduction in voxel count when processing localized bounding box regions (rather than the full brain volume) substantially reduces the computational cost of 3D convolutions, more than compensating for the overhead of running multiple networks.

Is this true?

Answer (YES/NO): NO